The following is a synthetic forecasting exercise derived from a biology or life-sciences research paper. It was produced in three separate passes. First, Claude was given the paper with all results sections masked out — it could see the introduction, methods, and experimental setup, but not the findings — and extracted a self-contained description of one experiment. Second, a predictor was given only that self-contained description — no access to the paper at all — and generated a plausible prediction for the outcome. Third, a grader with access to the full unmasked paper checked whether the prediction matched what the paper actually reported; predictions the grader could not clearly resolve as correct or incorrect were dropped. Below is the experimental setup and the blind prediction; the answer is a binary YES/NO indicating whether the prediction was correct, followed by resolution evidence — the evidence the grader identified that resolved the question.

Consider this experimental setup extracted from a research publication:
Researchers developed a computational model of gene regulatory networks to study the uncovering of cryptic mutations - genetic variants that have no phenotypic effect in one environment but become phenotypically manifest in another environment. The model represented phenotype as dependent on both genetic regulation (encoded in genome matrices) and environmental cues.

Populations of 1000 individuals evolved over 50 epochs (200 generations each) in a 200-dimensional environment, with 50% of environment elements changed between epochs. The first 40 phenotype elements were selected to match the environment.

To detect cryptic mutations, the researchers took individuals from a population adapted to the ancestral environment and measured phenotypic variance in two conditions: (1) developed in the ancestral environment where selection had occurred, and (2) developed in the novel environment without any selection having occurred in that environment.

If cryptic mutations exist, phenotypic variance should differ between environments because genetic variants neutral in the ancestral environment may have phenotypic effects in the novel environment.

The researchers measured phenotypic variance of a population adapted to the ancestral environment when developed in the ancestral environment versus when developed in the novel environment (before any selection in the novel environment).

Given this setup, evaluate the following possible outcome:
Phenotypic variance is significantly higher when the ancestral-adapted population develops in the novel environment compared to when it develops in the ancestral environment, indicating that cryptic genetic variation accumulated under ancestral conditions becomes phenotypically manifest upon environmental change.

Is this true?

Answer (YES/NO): YES